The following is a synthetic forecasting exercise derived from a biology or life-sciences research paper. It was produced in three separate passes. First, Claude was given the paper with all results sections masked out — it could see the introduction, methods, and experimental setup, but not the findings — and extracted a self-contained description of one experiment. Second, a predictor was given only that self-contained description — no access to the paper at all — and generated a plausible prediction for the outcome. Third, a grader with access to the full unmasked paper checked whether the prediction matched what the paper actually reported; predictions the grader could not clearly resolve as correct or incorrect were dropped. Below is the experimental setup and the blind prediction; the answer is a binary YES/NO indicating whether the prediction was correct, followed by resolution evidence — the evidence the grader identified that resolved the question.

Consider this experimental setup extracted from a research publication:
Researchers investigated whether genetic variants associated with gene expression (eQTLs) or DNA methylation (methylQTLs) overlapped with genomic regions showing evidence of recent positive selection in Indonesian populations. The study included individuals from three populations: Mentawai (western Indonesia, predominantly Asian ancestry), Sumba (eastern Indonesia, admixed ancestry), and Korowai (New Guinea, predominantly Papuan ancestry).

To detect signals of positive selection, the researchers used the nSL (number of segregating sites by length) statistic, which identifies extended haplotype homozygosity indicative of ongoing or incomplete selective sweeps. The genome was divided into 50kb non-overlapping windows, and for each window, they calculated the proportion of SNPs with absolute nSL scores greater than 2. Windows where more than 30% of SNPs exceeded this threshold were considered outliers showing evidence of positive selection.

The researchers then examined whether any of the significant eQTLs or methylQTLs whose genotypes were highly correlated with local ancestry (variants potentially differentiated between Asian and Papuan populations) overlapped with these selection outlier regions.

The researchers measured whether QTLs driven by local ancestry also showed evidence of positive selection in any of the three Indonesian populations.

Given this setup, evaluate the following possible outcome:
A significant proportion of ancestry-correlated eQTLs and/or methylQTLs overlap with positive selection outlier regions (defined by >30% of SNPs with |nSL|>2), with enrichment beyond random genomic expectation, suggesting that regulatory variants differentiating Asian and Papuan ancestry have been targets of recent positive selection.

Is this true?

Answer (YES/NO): NO